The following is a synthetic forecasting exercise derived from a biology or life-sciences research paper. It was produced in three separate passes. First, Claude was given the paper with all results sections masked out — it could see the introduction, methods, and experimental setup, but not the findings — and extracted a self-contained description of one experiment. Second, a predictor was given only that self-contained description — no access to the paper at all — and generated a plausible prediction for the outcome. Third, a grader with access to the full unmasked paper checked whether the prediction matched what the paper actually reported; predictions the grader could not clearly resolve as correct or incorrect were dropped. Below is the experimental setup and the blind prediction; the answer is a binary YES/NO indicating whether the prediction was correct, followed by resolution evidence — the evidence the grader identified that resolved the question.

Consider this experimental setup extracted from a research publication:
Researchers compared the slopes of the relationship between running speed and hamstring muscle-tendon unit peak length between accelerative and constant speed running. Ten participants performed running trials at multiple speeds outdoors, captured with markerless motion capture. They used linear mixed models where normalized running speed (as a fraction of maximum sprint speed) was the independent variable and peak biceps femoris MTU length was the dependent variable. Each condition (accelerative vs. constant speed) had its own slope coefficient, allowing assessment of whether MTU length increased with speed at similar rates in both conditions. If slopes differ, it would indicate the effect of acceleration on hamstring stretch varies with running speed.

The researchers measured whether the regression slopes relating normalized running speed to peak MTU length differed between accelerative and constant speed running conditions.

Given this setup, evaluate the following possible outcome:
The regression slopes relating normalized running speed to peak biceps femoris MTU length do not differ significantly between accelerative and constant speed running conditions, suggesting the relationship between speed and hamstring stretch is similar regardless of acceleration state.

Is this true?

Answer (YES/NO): NO